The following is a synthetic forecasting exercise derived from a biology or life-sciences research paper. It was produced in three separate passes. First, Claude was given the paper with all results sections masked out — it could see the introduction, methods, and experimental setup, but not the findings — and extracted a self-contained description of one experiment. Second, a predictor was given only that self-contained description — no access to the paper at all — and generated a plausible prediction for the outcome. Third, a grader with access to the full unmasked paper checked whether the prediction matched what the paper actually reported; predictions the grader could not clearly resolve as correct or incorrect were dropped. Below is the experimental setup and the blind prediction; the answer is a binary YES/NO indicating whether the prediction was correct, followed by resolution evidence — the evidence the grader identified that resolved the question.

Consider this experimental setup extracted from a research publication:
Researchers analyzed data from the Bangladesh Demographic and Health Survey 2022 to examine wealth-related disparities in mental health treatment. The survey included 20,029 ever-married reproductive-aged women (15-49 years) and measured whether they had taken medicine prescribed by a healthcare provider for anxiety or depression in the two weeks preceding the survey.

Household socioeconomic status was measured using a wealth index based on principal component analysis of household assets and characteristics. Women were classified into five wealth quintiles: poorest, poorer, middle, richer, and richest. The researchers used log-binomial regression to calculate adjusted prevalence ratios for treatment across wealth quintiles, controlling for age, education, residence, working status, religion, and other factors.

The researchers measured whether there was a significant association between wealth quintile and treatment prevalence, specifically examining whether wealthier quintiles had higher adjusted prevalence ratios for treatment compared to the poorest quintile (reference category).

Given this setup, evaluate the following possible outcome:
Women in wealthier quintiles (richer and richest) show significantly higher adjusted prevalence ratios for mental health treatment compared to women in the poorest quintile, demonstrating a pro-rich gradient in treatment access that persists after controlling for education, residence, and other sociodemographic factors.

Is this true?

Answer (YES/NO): NO